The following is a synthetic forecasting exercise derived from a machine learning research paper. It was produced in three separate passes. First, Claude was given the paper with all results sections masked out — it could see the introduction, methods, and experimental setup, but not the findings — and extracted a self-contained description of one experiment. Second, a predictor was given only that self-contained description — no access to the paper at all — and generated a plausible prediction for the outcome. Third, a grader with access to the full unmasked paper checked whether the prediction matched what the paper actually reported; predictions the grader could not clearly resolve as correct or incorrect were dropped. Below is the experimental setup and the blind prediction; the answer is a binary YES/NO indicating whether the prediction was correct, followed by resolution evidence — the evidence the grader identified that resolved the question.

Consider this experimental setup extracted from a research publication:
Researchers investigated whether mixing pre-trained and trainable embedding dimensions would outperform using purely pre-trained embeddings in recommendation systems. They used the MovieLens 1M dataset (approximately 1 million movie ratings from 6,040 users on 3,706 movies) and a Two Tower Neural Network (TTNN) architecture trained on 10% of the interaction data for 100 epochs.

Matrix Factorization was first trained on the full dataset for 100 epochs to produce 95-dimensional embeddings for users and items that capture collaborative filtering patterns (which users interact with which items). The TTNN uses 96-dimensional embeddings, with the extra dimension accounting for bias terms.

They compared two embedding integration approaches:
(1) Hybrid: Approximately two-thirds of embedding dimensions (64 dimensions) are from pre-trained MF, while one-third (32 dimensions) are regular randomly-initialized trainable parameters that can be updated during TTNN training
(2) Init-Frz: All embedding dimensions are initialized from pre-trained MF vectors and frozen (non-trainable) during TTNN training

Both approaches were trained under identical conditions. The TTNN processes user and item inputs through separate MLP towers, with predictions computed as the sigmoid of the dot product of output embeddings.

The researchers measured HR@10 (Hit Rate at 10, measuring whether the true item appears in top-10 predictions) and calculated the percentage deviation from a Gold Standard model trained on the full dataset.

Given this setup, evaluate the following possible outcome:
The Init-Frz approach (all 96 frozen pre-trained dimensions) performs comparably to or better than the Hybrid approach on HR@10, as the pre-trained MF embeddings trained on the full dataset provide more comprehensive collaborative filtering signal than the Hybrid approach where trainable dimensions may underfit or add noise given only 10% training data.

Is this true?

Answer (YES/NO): YES